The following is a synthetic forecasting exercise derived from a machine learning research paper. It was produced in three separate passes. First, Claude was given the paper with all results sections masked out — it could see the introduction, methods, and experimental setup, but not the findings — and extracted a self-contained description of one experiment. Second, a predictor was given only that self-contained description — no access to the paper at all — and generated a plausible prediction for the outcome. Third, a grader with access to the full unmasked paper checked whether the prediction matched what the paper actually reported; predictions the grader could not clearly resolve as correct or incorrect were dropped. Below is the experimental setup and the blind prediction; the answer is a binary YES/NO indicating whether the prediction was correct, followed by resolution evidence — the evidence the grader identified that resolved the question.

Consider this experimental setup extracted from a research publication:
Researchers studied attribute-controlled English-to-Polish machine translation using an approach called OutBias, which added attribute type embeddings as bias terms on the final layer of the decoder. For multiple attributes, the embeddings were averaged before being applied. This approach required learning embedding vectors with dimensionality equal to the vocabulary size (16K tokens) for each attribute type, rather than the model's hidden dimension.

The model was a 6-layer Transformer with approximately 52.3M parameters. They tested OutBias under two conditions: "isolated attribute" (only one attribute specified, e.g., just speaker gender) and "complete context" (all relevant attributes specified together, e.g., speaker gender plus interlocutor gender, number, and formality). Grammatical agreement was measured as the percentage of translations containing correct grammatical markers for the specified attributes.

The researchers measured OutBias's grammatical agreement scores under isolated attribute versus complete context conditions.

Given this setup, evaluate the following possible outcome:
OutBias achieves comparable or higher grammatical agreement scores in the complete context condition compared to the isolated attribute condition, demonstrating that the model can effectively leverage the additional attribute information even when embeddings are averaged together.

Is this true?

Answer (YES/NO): NO